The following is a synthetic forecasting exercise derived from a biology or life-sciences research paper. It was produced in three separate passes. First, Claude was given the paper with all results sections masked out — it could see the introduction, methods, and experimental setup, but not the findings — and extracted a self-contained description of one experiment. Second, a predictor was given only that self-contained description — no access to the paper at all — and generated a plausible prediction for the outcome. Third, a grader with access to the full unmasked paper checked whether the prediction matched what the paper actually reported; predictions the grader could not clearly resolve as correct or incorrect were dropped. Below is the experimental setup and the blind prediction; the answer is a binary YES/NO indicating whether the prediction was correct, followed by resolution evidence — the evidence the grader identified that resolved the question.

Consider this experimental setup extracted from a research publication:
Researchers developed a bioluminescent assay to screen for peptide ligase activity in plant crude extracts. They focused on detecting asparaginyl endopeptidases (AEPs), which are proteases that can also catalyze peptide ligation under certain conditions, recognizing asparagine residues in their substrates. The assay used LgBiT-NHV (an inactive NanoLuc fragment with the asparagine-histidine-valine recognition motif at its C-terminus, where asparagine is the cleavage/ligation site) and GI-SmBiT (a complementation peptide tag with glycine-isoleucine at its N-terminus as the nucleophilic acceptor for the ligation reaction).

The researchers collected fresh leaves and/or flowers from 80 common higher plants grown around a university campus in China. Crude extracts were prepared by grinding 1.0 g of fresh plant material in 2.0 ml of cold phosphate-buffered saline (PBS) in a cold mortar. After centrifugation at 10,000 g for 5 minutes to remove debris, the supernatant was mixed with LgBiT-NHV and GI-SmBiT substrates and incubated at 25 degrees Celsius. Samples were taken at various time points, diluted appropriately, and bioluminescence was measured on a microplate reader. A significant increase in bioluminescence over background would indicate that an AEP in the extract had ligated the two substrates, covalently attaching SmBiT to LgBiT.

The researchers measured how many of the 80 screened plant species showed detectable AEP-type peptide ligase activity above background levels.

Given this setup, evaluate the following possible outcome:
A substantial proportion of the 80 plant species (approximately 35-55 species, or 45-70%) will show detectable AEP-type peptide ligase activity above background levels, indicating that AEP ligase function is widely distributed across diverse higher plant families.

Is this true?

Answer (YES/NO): NO